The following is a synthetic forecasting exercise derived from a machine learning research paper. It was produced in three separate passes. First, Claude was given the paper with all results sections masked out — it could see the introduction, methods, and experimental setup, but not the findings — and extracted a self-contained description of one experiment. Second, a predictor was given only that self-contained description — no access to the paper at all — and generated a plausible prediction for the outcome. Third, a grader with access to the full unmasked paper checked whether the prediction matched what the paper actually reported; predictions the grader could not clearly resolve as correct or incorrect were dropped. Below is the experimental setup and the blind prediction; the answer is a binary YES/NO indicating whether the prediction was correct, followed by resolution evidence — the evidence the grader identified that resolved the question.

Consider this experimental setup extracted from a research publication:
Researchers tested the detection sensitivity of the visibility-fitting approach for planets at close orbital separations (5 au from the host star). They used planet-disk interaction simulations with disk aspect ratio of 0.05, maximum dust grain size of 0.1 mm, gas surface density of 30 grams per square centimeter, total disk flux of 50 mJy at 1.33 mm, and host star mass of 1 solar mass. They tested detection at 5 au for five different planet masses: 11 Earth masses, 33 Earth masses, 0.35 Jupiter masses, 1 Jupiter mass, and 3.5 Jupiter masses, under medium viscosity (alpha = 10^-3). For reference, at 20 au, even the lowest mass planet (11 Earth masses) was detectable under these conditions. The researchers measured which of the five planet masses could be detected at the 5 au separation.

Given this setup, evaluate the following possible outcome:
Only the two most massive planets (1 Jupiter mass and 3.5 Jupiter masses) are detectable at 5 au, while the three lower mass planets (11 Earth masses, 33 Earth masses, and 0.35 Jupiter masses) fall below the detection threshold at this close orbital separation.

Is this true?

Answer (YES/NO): NO